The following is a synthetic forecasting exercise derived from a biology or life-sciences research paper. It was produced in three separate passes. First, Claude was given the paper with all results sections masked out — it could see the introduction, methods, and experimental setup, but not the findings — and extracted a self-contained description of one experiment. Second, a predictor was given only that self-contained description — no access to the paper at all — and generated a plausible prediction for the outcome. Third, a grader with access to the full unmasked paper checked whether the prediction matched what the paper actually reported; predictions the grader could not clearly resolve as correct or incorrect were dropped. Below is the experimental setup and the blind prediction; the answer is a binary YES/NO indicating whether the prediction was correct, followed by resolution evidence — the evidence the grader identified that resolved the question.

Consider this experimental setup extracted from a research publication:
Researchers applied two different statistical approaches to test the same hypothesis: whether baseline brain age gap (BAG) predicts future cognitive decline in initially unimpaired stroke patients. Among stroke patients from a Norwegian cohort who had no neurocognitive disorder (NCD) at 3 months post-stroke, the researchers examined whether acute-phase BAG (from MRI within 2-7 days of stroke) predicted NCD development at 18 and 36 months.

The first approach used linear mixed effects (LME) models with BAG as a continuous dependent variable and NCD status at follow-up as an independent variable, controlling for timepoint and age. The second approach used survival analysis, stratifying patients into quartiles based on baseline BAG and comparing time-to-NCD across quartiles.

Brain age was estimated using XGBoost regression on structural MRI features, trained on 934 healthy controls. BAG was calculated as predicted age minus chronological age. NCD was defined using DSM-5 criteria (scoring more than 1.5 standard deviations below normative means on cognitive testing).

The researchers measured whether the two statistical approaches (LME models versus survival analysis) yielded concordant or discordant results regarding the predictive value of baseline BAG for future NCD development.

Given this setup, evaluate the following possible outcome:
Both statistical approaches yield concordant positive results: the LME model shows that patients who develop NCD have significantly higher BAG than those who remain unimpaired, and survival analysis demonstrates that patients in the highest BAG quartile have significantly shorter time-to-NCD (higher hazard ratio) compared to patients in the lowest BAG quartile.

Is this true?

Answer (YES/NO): NO